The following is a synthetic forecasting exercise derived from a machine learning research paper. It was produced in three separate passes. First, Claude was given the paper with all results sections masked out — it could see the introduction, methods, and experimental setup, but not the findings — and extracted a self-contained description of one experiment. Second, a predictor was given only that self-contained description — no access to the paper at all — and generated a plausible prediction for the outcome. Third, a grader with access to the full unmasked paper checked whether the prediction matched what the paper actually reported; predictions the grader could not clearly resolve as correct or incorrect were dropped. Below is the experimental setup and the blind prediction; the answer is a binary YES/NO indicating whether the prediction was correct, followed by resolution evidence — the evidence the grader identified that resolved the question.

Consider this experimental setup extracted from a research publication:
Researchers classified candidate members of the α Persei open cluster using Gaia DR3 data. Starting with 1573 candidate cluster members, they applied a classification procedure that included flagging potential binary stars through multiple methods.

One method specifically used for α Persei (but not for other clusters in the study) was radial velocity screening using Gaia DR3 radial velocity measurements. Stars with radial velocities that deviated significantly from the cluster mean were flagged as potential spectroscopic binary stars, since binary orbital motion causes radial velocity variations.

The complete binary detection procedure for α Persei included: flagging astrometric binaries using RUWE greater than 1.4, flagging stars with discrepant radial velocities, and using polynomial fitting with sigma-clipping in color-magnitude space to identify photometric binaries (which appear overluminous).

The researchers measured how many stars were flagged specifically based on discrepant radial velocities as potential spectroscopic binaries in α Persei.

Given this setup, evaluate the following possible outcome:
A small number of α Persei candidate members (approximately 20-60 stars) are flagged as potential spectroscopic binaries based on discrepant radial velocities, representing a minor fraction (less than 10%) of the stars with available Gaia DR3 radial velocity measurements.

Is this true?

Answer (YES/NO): NO